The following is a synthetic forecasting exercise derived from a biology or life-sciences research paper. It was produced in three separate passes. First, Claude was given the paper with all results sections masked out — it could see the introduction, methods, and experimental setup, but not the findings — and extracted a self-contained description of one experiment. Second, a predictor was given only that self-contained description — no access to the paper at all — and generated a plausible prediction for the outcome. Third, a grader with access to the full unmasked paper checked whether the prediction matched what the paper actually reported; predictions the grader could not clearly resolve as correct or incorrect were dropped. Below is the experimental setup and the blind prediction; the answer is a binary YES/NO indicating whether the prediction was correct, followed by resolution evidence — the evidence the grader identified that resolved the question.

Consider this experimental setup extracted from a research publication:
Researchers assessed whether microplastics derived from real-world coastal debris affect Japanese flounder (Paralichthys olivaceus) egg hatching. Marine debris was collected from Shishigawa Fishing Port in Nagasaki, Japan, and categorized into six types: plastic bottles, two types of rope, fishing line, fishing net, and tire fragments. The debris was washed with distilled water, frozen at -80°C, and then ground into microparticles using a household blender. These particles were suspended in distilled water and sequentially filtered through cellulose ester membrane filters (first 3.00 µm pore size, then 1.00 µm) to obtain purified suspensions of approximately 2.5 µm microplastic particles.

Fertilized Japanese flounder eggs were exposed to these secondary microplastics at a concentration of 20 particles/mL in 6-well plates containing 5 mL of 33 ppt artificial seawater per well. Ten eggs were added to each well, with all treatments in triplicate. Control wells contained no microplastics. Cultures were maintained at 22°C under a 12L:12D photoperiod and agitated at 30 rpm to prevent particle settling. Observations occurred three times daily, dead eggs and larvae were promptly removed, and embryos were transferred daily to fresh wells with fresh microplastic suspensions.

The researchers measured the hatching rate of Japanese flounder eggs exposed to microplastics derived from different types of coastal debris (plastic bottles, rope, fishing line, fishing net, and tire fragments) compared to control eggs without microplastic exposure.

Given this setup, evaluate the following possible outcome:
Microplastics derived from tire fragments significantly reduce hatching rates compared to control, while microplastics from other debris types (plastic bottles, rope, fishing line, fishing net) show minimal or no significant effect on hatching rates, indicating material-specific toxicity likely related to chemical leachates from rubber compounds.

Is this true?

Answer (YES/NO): NO